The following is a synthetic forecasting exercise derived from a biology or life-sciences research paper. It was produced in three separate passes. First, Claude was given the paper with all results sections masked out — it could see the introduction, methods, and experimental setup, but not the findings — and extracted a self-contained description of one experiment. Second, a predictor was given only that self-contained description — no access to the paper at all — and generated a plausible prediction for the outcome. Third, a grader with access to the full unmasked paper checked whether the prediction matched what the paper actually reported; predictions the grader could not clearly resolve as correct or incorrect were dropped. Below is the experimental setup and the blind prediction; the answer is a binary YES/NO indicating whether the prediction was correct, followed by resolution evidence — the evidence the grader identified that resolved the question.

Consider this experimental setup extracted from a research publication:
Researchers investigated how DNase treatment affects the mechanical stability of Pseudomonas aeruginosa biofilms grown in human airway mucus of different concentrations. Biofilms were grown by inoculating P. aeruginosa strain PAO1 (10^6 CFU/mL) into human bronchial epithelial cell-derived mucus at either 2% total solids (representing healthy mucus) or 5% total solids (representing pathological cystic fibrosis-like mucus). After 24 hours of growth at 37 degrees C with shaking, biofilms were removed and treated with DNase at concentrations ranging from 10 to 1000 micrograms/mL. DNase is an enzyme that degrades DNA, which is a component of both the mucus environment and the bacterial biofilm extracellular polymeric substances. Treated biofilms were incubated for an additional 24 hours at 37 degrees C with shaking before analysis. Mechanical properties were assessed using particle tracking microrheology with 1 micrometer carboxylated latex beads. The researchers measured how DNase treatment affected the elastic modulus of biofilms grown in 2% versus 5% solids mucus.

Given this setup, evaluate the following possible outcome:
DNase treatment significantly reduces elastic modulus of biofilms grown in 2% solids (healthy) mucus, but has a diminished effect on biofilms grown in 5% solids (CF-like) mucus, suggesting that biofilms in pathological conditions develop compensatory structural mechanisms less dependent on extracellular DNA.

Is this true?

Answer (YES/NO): NO